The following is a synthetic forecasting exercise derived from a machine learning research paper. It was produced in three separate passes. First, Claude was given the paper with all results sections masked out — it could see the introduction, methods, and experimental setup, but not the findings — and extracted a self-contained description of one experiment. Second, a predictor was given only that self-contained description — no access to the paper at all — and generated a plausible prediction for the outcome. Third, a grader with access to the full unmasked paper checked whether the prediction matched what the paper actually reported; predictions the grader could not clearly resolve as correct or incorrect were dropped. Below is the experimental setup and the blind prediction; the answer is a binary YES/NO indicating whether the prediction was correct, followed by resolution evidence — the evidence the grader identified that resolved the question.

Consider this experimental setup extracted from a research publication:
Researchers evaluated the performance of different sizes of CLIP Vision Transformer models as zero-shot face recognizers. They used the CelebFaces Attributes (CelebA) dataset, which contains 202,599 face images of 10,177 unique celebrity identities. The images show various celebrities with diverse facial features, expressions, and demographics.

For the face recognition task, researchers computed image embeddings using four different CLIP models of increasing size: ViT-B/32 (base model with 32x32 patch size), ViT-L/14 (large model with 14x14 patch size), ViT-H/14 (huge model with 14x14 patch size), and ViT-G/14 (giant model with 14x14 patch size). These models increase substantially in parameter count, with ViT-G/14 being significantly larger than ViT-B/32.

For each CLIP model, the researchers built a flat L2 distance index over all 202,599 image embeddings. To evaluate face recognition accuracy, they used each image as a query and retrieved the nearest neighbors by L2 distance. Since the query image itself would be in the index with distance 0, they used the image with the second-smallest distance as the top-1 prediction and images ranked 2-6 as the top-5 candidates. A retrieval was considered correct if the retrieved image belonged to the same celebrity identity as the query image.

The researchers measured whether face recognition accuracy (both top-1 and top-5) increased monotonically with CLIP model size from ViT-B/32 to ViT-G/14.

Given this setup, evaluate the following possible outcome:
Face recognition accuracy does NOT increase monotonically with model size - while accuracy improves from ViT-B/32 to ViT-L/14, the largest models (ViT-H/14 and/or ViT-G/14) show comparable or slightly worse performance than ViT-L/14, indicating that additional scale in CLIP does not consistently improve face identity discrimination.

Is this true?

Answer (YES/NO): NO